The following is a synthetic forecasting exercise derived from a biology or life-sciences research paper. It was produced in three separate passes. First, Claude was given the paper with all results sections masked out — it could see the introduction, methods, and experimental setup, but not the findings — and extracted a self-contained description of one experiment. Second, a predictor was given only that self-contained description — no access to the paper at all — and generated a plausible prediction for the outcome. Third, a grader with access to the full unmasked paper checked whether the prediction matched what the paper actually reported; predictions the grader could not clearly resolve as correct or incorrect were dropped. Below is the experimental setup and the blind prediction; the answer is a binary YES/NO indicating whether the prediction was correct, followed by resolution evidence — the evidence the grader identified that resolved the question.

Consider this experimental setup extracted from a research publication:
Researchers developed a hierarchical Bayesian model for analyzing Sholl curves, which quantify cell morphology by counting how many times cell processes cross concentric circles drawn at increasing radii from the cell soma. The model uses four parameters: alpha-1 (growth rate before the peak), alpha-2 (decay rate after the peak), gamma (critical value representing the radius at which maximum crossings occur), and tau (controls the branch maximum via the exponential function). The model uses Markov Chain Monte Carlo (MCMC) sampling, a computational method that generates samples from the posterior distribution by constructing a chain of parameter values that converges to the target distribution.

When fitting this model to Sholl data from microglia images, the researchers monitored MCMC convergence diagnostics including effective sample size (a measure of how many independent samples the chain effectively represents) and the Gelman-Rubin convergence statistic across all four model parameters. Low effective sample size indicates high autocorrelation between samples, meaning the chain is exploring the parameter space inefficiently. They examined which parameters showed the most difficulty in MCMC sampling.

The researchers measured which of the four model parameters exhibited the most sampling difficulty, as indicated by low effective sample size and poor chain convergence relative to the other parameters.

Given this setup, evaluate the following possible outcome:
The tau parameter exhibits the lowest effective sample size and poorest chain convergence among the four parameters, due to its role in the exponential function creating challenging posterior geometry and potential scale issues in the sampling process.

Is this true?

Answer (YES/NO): NO